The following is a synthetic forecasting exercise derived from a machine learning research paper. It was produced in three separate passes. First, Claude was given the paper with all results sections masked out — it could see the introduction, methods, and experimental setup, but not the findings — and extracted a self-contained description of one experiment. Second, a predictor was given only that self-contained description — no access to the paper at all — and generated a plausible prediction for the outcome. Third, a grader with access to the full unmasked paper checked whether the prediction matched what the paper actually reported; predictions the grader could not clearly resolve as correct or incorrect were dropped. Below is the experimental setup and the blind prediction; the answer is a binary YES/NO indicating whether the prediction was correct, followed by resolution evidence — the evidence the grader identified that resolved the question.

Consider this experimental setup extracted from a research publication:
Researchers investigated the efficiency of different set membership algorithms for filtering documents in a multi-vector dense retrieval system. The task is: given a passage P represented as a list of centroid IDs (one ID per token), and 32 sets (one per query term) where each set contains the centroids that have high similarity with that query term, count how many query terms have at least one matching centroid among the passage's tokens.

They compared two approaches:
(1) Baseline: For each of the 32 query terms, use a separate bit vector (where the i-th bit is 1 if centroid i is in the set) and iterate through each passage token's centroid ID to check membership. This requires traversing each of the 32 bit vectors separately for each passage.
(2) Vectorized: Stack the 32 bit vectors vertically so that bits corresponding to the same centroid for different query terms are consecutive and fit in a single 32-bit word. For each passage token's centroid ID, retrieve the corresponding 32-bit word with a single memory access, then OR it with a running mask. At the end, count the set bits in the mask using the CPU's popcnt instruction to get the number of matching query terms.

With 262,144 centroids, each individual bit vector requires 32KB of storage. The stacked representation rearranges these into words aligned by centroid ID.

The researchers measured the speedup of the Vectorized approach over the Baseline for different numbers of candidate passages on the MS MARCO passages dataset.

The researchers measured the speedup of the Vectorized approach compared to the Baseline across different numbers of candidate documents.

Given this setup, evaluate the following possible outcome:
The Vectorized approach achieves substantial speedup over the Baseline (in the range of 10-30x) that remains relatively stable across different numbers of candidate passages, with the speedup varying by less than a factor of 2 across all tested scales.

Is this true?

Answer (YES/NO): YES